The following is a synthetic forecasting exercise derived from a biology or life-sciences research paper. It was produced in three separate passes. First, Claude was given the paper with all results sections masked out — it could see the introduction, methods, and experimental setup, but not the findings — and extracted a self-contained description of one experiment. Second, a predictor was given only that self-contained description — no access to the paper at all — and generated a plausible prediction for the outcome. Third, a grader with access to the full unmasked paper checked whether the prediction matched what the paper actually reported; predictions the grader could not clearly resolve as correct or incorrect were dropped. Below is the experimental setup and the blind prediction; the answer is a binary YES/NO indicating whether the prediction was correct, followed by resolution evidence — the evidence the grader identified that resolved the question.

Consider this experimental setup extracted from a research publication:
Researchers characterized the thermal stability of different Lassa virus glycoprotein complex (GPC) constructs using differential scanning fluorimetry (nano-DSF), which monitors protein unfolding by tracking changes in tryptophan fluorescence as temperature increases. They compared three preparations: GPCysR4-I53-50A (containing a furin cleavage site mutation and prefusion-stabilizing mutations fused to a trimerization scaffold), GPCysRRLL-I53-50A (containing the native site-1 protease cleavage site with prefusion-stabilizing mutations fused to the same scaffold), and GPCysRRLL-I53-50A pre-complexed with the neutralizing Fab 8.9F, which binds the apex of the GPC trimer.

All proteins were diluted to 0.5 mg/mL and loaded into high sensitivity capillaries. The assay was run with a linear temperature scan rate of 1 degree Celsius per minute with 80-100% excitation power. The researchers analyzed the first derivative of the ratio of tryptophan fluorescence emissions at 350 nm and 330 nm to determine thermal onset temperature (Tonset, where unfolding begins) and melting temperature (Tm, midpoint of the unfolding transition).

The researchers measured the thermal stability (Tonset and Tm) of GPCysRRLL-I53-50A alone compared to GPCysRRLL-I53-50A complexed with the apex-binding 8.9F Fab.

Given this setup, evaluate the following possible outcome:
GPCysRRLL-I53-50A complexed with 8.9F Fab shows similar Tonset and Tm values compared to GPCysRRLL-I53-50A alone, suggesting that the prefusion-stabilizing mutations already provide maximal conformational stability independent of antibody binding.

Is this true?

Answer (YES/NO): NO